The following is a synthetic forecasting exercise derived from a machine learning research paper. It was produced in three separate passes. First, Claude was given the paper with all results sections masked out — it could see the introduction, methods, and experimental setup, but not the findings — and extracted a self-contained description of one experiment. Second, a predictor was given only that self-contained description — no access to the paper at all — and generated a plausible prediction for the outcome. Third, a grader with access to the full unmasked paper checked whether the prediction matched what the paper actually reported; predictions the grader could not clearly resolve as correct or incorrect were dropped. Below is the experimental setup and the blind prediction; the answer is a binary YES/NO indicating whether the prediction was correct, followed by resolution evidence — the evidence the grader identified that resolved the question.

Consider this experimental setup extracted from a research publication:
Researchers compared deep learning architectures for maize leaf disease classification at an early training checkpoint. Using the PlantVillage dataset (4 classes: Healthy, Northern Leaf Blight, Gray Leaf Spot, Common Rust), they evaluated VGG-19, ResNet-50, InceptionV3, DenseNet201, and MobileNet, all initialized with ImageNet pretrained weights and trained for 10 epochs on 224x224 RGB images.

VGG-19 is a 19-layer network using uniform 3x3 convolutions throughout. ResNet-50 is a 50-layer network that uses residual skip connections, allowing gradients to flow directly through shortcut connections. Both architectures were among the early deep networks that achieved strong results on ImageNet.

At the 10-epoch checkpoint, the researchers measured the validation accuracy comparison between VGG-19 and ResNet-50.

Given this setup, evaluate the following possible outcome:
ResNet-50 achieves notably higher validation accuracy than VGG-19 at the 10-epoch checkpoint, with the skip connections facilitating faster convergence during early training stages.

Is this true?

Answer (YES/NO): NO